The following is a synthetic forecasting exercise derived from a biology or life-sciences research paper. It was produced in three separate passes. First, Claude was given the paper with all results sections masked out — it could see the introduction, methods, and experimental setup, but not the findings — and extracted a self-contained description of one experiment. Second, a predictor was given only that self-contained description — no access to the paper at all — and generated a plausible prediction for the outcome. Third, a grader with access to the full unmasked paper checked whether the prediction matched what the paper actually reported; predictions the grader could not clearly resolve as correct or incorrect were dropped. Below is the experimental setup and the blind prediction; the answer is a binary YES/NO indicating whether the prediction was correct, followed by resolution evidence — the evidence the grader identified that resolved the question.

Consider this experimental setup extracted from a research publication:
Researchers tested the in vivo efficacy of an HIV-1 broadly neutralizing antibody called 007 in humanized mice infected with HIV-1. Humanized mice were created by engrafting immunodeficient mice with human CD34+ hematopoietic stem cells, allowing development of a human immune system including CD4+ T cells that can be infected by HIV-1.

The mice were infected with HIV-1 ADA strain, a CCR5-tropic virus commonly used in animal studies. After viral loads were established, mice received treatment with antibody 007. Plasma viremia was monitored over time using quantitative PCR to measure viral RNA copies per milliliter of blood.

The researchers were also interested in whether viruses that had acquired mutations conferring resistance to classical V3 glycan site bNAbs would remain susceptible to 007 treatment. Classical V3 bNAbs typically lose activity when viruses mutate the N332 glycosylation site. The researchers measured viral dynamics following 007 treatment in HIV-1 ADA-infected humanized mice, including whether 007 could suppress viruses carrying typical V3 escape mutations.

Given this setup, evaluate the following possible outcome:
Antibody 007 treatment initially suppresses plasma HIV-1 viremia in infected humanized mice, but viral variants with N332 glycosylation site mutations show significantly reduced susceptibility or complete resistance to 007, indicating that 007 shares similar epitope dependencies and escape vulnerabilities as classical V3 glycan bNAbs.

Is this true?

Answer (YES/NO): NO